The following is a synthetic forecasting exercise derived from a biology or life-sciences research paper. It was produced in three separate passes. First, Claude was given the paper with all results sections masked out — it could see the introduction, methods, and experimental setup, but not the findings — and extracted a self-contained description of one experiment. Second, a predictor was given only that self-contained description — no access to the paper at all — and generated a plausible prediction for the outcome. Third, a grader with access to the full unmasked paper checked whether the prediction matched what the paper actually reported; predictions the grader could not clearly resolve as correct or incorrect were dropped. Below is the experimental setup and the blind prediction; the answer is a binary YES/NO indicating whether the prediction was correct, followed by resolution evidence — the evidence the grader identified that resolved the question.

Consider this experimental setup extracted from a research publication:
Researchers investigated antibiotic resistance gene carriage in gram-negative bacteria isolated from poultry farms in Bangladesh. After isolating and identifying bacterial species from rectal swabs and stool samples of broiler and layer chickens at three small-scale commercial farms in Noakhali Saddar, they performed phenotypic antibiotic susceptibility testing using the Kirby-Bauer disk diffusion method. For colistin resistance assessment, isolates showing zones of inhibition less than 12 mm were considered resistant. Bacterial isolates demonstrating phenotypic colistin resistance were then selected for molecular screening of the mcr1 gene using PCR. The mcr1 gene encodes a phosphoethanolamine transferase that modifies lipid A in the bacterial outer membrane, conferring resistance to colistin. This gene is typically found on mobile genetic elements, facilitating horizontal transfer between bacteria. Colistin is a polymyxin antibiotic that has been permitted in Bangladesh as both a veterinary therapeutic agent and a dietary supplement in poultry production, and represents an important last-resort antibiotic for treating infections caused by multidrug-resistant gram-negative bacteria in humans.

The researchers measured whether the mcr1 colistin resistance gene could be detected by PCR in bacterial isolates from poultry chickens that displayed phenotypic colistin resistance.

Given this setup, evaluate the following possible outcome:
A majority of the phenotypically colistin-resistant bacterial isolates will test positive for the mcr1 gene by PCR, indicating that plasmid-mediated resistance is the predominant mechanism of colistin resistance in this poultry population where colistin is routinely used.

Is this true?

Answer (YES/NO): YES